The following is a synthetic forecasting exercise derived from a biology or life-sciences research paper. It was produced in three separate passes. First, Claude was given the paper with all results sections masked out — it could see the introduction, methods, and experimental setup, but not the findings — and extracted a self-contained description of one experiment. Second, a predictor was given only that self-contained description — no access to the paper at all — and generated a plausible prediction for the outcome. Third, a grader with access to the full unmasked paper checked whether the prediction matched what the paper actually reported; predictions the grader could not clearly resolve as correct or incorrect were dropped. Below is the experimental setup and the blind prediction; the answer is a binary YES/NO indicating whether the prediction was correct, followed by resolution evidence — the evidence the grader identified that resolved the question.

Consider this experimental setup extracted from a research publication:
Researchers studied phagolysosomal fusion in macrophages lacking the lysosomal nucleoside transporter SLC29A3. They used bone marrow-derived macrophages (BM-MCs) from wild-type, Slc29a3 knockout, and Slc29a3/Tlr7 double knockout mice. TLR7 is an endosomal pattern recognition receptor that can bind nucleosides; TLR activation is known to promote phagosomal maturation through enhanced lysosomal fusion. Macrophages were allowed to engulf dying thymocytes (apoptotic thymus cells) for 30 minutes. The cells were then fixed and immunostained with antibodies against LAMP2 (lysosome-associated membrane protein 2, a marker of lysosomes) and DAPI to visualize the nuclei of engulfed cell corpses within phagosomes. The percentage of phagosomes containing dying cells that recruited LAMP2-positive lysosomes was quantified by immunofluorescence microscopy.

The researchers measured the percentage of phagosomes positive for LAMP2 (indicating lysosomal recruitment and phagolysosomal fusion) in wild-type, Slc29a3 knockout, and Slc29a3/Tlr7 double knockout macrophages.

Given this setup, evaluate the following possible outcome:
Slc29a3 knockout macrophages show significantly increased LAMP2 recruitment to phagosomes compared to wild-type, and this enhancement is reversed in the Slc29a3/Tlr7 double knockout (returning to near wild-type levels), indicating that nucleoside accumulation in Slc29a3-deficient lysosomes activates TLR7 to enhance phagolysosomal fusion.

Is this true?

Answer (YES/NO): YES